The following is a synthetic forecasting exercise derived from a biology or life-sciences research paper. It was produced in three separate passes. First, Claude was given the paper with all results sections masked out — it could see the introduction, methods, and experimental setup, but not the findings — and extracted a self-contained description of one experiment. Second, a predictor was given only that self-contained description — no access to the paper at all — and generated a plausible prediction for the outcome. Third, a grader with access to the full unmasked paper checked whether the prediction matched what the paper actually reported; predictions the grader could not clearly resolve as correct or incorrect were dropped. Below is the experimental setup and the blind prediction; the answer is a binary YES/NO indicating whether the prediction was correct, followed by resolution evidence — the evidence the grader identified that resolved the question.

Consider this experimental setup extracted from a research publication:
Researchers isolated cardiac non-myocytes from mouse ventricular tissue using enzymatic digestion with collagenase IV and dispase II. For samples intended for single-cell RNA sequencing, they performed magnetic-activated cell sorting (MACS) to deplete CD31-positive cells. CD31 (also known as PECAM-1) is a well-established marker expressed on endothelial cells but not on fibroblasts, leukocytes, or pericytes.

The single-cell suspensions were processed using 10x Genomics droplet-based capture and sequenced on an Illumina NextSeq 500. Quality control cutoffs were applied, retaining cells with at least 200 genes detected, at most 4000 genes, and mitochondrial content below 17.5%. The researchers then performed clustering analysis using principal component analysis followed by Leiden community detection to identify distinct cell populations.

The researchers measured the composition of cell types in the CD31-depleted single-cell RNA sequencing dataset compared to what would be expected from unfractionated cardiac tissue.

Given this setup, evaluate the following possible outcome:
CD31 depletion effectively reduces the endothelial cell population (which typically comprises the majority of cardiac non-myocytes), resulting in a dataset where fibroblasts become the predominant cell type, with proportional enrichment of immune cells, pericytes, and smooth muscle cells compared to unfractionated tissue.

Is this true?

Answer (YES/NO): NO